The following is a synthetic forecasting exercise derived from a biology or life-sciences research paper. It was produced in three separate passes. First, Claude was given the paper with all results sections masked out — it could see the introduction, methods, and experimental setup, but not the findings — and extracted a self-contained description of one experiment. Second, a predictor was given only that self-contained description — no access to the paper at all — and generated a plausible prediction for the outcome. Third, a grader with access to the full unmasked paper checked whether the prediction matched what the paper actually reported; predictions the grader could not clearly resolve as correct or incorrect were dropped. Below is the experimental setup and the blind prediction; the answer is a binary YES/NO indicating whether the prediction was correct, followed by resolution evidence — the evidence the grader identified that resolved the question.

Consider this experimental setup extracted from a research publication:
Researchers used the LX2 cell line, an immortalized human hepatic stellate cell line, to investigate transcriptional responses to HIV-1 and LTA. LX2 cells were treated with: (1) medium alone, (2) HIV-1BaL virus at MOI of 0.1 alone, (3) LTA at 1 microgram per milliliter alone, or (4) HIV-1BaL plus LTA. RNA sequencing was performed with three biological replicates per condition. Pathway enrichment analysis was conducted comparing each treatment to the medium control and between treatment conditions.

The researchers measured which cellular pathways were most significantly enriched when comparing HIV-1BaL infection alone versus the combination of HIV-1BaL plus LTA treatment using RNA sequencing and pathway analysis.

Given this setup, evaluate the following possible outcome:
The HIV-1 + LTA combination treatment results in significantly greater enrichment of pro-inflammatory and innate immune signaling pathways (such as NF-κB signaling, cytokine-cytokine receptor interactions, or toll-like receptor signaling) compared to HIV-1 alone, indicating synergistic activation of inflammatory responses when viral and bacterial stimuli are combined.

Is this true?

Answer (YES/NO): NO